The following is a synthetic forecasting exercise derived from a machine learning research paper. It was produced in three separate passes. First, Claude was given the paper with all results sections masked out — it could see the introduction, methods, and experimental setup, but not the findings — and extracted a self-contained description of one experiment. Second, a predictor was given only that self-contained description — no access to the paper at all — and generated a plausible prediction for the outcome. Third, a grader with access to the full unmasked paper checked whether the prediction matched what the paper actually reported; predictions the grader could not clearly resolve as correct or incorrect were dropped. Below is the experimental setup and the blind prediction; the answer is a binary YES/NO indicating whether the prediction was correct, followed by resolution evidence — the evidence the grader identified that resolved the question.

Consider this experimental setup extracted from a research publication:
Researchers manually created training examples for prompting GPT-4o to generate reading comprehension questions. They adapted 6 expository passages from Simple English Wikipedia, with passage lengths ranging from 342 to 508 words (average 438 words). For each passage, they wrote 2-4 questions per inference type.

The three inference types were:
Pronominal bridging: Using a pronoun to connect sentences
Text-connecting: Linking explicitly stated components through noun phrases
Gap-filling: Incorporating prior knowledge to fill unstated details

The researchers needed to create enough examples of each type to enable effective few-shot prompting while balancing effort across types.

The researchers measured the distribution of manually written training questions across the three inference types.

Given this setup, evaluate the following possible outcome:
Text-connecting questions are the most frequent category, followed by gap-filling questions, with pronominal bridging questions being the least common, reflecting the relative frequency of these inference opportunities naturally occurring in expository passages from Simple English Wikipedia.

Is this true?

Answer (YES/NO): NO